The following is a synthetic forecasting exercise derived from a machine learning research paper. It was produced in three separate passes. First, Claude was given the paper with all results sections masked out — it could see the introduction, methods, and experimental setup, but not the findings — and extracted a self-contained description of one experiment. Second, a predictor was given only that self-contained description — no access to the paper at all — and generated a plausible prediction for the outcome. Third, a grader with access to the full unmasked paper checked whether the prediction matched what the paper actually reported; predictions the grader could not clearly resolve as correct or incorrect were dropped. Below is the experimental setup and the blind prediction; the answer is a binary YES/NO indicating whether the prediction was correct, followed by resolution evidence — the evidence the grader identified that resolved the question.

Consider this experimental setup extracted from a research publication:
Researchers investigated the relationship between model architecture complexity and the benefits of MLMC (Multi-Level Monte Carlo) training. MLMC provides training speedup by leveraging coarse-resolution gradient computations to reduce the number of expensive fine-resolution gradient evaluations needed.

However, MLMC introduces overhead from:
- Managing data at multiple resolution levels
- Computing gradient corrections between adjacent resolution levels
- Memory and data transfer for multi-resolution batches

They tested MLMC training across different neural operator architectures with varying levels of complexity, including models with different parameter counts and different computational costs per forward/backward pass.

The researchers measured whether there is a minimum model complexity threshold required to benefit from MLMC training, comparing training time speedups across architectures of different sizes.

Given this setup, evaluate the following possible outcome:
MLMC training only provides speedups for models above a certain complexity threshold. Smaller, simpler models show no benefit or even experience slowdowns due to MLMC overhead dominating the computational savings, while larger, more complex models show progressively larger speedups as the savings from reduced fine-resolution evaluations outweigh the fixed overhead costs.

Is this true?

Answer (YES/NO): NO